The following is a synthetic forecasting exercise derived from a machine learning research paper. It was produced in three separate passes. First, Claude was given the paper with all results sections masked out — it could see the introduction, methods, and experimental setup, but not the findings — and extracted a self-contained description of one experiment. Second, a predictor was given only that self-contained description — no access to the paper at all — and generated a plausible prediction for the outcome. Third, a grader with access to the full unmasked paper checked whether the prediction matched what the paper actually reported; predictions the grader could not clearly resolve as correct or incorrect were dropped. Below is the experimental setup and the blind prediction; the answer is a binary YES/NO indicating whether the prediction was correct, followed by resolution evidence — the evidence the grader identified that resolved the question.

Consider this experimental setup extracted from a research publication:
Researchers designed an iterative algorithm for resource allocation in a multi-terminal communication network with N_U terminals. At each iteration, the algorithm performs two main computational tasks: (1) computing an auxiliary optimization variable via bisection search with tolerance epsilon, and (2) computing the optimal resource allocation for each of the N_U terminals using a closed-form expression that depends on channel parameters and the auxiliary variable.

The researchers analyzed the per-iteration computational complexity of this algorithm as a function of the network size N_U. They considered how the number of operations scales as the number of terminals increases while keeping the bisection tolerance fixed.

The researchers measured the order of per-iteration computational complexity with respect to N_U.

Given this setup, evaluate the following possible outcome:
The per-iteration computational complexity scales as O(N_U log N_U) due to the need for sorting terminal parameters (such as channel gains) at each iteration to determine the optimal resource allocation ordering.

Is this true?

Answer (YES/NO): NO